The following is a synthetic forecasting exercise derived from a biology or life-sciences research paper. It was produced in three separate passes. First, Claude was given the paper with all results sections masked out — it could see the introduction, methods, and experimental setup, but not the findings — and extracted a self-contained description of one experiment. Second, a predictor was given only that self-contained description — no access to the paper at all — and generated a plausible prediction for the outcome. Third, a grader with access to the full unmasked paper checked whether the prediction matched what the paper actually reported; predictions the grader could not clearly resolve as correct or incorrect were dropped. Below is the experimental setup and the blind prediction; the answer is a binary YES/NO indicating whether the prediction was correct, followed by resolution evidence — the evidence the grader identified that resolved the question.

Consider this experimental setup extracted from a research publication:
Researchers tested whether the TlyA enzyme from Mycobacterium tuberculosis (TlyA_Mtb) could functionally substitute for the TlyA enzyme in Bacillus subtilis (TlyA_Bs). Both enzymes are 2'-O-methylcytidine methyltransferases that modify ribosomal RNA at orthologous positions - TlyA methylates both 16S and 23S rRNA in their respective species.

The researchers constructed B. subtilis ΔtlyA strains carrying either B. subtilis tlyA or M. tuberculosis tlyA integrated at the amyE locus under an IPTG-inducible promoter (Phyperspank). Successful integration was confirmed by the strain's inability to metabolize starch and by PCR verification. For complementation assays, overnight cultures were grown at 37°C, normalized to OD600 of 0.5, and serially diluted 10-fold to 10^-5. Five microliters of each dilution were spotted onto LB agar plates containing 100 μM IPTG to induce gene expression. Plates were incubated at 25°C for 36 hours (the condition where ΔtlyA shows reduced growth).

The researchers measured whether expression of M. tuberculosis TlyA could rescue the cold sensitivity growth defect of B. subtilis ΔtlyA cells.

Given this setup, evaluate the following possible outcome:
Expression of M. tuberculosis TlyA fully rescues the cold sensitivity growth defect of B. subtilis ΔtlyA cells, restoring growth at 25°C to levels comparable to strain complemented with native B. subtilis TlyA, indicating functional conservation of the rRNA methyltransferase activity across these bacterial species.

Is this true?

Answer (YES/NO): NO